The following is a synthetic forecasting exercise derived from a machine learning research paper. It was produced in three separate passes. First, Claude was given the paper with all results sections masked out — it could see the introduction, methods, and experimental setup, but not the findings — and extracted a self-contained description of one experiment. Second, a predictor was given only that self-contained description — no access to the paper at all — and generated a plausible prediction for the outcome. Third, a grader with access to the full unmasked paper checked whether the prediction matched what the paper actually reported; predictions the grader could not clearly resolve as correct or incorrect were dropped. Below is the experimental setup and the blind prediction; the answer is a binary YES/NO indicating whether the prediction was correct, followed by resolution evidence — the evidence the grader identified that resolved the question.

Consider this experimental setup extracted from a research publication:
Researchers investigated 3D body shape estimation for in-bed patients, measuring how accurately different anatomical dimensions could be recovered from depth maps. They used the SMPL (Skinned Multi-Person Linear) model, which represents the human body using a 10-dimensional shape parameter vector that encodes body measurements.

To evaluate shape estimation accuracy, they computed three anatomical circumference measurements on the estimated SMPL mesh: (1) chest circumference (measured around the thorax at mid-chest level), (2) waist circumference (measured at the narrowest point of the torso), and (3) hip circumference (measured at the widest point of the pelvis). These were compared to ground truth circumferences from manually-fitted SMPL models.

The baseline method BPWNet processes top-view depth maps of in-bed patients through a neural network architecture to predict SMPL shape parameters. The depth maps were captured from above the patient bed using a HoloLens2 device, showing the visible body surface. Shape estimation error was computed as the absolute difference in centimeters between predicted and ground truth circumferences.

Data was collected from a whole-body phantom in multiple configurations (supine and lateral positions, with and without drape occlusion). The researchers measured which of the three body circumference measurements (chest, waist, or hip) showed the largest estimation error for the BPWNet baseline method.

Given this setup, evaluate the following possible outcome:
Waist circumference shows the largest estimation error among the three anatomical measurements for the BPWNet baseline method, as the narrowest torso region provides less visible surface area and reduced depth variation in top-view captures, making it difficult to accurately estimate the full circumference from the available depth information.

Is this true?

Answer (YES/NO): YES